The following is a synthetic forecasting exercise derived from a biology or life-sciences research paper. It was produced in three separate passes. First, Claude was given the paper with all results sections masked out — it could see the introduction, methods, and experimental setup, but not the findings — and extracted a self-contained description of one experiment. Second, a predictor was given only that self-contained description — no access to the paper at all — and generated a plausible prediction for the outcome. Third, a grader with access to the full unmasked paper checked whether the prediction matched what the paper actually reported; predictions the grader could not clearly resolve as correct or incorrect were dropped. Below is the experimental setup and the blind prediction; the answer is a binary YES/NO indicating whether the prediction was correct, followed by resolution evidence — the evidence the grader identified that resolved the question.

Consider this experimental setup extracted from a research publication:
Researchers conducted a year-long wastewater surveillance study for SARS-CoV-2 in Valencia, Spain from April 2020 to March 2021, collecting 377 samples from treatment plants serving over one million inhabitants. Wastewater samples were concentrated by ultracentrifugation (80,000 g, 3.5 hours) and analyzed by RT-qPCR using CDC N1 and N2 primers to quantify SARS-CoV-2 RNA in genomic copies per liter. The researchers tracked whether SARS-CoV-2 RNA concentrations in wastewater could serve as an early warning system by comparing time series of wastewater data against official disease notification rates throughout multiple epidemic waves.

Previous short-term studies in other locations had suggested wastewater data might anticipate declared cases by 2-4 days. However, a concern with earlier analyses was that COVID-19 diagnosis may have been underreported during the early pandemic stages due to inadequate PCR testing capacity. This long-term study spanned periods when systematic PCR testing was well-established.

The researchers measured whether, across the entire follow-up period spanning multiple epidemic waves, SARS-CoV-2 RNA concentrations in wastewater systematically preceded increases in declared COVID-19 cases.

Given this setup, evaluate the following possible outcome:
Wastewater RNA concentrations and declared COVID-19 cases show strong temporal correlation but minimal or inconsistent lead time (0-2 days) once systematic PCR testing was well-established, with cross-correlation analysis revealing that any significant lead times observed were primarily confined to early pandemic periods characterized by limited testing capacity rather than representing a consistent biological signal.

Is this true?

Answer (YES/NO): NO